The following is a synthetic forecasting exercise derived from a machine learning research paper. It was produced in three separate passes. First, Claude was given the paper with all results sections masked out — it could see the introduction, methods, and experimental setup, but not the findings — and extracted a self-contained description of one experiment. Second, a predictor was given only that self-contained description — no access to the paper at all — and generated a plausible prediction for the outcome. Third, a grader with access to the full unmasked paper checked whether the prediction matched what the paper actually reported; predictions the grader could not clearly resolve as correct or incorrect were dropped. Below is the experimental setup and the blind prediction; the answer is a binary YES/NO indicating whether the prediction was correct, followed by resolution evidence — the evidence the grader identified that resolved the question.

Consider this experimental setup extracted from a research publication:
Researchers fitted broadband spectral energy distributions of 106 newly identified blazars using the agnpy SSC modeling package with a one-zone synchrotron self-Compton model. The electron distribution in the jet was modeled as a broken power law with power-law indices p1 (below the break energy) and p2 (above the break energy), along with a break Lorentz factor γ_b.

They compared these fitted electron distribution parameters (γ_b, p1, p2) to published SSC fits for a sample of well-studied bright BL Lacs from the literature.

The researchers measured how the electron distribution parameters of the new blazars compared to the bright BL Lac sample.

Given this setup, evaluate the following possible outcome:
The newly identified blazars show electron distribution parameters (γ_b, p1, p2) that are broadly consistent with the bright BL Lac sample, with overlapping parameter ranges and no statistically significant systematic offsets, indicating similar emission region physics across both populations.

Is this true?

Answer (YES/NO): YES